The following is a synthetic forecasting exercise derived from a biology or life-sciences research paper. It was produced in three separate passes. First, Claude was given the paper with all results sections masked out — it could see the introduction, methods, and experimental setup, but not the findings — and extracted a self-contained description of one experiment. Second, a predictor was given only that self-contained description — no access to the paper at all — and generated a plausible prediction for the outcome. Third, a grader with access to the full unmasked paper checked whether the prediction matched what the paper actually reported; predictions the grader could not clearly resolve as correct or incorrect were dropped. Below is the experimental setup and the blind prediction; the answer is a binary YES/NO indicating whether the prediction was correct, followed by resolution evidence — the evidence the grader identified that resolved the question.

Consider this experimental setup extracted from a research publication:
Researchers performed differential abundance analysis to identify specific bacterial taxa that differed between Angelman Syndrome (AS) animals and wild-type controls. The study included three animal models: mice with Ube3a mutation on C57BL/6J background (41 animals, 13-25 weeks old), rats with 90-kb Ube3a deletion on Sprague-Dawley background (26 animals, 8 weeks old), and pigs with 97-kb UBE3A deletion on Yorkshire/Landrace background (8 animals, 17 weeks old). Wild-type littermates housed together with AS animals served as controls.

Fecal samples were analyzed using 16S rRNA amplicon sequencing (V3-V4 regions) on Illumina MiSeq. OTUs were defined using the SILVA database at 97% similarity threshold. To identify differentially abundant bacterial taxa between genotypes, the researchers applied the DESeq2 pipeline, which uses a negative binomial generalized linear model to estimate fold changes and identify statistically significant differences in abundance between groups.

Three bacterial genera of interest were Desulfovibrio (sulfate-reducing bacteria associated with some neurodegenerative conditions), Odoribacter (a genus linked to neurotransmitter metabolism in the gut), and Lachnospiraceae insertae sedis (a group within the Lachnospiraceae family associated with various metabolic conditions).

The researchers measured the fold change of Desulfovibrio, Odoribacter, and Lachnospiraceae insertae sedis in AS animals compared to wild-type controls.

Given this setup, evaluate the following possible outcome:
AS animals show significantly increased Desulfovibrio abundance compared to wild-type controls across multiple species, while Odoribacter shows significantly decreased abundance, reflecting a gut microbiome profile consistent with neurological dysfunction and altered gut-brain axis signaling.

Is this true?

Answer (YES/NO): NO